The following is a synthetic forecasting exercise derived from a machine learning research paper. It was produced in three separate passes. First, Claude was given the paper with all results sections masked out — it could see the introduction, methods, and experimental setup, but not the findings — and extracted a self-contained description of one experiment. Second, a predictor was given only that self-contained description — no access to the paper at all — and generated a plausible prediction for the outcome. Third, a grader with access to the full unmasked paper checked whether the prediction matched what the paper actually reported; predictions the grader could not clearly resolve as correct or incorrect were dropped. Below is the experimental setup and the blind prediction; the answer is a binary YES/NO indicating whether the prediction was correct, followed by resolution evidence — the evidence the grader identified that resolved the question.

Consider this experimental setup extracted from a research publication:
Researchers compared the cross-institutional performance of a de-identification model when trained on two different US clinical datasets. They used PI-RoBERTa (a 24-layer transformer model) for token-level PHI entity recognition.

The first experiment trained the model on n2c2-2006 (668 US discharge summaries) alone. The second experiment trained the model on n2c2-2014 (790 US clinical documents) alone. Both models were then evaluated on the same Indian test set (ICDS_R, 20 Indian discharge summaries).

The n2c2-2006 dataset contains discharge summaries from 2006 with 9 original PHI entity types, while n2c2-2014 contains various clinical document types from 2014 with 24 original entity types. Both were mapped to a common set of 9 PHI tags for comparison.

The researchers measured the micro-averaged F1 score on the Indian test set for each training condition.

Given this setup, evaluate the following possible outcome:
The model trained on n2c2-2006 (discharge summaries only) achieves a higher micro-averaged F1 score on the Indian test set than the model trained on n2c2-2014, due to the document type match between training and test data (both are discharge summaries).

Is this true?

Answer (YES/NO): NO